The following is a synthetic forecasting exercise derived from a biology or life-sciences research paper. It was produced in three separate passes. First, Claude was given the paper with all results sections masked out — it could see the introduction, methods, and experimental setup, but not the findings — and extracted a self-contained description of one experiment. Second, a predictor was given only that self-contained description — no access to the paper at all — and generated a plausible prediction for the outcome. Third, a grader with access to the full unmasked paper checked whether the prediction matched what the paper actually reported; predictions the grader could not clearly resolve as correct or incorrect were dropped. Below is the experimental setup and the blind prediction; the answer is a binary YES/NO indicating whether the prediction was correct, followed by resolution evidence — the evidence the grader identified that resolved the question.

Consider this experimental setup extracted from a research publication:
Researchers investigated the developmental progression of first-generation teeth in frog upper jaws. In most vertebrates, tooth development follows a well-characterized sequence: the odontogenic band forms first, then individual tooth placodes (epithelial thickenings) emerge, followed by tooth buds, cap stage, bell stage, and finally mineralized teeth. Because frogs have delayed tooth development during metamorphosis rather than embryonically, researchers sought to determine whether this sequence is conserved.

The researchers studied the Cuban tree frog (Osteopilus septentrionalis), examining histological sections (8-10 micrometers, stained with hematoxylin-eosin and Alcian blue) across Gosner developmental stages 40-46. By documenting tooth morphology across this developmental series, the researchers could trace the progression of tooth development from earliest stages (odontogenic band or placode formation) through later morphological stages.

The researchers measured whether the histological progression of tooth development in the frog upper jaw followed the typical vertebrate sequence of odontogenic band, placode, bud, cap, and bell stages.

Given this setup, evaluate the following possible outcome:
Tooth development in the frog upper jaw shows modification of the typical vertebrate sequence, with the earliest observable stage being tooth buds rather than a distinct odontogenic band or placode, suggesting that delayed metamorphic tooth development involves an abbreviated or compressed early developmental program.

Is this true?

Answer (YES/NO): NO